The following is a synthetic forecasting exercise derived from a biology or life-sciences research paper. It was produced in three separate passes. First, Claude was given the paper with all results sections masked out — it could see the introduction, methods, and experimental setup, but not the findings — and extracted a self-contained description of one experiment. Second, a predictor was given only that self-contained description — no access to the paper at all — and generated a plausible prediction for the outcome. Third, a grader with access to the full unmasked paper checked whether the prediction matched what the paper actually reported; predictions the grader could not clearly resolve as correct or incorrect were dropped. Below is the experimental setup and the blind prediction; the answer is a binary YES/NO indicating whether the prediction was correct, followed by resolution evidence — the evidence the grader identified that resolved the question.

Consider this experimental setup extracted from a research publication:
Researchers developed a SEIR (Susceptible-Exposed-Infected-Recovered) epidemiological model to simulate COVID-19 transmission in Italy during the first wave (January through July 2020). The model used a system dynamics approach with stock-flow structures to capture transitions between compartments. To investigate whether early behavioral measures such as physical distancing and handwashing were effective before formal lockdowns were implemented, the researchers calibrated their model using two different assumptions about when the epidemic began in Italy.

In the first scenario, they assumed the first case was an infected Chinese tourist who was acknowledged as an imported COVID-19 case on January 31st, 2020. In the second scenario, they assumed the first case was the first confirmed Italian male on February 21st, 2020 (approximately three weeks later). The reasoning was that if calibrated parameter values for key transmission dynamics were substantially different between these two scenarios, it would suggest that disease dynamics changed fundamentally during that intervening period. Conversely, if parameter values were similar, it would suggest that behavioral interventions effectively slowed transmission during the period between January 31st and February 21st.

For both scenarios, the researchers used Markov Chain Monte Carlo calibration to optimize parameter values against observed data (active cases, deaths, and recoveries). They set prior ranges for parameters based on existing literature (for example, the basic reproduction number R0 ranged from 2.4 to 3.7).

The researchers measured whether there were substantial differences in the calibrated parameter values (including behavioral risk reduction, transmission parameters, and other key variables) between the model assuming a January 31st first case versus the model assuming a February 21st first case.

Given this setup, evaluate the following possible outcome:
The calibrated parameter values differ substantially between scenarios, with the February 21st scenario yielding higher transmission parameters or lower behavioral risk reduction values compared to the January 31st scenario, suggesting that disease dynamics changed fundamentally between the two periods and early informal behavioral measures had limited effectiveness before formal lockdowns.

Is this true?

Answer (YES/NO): NO